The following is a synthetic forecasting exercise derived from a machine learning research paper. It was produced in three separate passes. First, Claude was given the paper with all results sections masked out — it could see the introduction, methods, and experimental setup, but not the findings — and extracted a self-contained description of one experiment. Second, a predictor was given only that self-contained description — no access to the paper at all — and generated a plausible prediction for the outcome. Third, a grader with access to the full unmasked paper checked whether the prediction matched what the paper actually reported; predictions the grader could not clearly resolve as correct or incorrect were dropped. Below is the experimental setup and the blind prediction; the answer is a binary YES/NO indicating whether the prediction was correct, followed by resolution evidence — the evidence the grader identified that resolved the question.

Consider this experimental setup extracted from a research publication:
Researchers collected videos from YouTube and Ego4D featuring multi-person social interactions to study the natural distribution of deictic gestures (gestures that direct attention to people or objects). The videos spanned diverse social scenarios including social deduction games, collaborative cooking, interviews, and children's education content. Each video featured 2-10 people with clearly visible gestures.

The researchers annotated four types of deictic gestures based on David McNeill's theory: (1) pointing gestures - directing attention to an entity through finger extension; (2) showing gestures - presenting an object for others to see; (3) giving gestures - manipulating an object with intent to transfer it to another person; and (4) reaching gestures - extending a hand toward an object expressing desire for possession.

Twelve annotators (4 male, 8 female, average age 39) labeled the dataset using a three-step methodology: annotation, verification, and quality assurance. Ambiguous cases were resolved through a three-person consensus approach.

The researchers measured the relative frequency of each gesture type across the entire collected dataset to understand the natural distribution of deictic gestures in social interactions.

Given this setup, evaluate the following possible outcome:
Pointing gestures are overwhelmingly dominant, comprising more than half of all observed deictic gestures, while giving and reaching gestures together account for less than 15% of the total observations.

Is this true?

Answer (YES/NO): YES